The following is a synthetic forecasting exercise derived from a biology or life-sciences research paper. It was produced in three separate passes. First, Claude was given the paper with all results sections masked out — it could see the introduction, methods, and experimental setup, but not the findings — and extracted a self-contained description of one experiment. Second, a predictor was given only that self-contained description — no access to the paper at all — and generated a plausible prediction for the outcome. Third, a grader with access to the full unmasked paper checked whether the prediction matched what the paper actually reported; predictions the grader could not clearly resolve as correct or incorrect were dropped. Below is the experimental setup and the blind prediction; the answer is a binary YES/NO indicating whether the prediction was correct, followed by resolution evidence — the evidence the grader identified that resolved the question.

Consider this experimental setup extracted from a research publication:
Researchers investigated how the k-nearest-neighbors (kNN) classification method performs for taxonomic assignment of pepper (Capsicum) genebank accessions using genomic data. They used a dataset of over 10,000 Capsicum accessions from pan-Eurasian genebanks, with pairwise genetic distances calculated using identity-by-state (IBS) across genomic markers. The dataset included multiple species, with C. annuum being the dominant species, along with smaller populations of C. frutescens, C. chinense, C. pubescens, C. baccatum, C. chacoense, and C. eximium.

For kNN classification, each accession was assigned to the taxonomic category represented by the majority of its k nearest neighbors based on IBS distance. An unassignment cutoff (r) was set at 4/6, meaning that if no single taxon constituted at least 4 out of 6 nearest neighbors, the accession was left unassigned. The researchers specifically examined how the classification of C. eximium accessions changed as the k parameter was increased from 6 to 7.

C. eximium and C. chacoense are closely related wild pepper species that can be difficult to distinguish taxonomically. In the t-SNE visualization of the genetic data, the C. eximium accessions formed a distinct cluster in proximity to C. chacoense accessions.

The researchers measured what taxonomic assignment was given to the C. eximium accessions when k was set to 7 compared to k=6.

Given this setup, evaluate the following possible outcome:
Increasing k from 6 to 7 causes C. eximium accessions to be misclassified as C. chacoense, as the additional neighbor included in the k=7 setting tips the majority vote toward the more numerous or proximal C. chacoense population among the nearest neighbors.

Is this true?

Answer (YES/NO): YES